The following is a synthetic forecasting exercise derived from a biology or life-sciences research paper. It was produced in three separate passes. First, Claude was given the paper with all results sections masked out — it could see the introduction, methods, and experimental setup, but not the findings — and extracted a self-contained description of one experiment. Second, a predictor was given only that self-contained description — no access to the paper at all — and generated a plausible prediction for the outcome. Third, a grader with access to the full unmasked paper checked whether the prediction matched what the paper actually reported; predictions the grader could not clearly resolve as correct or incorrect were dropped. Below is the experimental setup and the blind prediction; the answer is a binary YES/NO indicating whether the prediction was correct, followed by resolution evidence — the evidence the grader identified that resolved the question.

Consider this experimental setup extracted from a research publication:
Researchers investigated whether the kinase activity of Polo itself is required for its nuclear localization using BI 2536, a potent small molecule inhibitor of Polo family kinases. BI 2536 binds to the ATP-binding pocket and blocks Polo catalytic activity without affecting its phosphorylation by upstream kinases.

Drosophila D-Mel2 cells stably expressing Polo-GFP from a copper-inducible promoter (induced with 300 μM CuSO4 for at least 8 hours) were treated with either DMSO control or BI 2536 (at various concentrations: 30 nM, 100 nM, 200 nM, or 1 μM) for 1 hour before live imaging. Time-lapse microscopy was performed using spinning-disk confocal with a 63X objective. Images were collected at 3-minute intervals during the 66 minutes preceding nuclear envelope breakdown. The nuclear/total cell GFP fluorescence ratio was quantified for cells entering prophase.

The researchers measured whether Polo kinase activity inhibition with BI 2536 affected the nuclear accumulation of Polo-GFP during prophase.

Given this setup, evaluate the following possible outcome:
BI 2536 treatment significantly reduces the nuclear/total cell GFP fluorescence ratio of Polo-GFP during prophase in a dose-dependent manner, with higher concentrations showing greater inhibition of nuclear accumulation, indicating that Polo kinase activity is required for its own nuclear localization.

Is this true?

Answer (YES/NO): NO